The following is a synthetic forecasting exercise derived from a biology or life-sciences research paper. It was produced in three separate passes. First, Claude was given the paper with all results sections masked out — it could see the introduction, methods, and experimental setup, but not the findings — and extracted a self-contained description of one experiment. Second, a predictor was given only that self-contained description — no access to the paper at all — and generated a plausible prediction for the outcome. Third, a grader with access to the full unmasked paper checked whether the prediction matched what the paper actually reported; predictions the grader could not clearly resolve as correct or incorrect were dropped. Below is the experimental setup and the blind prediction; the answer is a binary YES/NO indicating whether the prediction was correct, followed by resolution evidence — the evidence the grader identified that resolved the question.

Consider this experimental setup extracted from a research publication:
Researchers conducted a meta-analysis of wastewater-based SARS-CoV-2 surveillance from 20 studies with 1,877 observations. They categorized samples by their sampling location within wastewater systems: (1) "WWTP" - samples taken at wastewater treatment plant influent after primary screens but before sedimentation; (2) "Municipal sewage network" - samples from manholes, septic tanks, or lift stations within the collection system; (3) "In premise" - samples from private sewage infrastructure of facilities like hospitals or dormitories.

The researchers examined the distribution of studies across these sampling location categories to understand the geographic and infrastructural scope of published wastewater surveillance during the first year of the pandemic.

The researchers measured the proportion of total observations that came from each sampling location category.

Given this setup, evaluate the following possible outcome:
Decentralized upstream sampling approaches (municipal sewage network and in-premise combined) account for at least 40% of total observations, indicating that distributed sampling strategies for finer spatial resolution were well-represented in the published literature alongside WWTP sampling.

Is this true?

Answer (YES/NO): NO